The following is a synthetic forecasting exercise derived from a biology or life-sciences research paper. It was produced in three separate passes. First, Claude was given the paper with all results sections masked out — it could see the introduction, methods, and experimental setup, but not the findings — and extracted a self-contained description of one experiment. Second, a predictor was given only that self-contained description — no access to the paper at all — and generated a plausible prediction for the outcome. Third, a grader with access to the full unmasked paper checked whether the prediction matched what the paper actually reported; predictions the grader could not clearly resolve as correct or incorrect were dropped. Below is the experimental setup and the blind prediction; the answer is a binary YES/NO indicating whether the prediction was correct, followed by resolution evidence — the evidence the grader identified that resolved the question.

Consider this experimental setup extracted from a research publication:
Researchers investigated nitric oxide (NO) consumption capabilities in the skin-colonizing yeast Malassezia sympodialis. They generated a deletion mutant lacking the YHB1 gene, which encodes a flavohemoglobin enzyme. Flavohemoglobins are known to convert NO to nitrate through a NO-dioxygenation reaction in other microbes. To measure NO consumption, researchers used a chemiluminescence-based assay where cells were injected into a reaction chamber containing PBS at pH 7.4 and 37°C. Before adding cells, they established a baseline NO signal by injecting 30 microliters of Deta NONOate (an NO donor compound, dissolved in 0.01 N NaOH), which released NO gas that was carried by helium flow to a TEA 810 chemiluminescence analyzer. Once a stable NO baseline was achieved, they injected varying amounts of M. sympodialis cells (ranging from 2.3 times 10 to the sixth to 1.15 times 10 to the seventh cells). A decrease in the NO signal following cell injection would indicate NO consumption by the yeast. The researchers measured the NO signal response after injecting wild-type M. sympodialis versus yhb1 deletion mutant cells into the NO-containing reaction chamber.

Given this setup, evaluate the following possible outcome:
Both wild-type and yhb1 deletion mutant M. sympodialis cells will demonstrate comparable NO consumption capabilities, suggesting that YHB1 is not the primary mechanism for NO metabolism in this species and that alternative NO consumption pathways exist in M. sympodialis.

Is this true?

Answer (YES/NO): NO